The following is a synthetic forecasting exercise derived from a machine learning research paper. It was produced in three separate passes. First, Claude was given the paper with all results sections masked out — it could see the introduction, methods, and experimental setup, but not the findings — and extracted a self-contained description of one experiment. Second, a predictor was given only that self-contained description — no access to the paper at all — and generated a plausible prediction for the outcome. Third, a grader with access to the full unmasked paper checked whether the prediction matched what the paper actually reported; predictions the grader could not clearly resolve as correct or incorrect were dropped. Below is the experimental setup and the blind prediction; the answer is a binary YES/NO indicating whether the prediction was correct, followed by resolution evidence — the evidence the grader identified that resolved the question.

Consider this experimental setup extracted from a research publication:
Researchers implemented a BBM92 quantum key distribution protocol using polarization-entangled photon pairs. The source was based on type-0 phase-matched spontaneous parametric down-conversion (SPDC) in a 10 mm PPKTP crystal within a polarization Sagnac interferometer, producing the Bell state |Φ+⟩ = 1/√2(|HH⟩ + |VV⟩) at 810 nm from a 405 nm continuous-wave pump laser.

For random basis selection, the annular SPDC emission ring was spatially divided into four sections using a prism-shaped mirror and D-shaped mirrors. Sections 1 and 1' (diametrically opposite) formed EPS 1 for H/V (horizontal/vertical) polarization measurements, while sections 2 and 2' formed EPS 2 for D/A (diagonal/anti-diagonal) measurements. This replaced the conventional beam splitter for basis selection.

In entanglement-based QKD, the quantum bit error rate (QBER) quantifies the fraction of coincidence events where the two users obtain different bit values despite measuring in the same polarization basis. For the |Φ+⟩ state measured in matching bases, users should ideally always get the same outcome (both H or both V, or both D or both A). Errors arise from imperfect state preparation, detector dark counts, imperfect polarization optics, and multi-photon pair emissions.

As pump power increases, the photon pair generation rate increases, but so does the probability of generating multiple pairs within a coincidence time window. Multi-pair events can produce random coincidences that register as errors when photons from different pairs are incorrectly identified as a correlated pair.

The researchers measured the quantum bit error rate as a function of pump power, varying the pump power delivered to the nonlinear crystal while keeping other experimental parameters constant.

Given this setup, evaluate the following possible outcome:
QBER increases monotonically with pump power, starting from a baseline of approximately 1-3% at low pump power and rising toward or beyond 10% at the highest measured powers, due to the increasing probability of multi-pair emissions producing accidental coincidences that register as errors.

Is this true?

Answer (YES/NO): NO